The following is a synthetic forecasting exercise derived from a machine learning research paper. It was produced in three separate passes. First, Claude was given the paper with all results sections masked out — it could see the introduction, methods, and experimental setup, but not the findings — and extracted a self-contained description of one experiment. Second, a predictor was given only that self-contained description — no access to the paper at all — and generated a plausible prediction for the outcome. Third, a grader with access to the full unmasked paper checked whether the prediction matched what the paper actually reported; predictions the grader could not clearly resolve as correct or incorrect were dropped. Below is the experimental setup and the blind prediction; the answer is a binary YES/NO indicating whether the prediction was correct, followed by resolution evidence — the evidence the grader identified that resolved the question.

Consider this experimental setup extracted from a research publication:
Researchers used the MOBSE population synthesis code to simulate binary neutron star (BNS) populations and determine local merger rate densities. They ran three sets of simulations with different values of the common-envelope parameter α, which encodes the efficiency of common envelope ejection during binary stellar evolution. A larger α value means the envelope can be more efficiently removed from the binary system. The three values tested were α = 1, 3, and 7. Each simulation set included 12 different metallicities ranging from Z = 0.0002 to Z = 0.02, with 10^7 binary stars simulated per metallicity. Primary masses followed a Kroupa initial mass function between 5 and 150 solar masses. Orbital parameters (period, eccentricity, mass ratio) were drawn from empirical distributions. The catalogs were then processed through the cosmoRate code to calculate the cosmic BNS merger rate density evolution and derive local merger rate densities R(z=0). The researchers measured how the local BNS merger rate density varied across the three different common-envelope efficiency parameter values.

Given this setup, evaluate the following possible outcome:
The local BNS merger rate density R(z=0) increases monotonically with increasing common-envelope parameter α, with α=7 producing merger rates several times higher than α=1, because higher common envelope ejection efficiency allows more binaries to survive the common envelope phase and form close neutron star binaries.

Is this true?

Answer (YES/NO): YES